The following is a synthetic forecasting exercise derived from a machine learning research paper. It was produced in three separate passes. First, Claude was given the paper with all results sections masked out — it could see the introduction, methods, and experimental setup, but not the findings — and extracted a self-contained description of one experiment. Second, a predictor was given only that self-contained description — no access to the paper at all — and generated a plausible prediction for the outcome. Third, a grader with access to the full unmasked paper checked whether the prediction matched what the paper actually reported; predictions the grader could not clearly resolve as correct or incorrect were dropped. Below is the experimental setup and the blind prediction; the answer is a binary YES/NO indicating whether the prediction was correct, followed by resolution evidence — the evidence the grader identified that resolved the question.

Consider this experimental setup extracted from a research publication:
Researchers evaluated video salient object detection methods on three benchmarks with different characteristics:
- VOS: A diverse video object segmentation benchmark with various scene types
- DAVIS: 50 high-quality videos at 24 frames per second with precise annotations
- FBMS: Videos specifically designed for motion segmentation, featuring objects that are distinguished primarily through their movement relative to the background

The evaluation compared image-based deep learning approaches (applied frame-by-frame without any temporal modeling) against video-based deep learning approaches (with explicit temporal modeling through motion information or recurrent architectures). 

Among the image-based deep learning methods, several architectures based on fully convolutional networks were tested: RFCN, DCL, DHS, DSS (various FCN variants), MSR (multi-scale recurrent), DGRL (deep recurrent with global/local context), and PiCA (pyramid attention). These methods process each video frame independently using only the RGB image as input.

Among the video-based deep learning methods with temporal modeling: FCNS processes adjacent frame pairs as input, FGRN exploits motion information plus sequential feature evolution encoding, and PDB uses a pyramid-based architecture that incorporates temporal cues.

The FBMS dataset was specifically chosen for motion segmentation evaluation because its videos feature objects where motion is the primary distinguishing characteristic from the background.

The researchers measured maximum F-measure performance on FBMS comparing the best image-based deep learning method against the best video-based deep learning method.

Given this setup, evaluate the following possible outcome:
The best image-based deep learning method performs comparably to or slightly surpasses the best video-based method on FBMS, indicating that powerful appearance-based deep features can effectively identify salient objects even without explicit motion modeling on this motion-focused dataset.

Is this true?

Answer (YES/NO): YES